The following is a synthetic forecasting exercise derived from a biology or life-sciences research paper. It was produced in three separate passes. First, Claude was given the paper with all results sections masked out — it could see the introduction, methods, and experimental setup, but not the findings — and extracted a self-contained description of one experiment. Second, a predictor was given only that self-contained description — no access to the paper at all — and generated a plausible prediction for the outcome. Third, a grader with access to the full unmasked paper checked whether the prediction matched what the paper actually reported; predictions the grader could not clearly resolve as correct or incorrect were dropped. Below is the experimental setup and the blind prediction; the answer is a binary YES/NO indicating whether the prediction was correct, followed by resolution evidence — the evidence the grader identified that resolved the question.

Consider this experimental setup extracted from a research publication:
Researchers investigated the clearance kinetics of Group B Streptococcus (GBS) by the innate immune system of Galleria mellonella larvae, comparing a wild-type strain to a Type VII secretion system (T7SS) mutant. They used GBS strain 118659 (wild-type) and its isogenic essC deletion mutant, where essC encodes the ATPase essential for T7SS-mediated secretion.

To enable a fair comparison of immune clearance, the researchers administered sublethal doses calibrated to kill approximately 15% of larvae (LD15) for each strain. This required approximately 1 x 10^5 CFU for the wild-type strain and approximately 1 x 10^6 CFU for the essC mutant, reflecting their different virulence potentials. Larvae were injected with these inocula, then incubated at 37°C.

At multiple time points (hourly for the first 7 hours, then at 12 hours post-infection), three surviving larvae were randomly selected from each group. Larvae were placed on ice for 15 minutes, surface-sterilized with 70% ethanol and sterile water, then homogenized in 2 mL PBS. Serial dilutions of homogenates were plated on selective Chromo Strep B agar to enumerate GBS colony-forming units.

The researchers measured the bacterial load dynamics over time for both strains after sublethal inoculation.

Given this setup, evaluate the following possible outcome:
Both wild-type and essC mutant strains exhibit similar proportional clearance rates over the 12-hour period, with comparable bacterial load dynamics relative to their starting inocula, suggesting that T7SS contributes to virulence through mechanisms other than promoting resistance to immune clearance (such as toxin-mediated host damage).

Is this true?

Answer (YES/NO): NO